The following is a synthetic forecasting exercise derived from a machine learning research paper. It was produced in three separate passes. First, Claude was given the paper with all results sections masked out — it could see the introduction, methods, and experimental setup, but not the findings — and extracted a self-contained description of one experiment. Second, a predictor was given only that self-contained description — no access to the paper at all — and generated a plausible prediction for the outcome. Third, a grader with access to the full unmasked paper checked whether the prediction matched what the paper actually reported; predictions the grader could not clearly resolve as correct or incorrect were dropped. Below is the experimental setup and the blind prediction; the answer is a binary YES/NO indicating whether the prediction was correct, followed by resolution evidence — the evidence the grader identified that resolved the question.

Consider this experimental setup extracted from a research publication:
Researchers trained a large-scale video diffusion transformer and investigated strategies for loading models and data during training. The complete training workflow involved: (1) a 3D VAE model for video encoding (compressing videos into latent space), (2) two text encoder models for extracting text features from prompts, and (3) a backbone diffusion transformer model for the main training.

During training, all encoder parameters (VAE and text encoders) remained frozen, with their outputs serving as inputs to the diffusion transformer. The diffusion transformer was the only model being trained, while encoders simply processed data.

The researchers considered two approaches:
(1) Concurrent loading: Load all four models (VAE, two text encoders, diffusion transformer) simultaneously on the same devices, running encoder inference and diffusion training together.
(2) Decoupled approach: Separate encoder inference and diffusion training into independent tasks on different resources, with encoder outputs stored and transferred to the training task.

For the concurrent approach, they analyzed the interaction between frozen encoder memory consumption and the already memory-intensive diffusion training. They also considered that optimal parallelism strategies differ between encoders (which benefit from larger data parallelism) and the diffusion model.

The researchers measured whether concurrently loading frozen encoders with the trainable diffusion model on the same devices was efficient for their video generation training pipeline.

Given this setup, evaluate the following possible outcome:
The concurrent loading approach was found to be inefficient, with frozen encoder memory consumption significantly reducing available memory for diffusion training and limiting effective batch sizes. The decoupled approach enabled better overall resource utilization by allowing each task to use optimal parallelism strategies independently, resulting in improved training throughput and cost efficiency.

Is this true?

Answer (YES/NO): YES